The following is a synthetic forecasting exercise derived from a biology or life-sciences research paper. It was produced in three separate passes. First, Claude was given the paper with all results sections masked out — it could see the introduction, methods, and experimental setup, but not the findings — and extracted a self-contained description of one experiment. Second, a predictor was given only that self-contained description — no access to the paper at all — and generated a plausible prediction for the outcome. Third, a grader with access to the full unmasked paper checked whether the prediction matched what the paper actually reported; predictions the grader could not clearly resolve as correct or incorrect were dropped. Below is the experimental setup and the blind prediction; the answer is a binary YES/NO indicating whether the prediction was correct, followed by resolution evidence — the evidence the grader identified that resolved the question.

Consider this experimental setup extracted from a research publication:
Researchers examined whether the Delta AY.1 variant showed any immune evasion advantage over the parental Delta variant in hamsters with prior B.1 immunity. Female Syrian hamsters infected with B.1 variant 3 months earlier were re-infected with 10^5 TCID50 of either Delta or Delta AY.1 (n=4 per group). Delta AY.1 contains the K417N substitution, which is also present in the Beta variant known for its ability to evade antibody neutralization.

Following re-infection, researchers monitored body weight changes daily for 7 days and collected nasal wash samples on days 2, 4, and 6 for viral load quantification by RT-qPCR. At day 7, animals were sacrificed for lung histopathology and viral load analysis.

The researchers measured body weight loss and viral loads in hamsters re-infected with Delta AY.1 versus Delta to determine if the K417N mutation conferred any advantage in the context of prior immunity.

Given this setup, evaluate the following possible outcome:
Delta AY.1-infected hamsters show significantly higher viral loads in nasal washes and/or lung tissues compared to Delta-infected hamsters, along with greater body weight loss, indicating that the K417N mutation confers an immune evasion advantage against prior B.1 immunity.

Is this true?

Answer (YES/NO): NO